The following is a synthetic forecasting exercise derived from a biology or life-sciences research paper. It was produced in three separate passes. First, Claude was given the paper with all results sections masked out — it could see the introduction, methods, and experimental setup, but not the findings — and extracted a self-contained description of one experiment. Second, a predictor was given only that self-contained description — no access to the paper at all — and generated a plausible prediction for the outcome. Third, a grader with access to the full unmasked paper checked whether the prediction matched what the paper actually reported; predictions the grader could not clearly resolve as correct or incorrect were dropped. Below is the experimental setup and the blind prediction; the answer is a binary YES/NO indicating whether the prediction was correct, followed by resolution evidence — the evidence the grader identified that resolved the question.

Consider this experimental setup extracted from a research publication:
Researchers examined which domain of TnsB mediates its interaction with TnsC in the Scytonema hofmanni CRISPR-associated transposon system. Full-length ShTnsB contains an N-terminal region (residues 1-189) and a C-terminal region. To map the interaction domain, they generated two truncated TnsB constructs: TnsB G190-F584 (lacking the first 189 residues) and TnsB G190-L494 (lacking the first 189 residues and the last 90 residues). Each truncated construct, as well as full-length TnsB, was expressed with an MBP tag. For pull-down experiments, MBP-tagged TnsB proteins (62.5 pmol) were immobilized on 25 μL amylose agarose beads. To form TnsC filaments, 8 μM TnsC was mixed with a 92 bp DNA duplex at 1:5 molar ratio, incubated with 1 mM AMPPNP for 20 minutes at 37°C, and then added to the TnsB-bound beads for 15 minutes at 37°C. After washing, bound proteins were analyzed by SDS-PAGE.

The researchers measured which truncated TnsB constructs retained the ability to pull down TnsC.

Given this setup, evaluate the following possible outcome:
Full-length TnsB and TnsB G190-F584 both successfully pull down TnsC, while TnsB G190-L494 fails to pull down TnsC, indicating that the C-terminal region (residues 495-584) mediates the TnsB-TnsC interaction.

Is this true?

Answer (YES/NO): YES